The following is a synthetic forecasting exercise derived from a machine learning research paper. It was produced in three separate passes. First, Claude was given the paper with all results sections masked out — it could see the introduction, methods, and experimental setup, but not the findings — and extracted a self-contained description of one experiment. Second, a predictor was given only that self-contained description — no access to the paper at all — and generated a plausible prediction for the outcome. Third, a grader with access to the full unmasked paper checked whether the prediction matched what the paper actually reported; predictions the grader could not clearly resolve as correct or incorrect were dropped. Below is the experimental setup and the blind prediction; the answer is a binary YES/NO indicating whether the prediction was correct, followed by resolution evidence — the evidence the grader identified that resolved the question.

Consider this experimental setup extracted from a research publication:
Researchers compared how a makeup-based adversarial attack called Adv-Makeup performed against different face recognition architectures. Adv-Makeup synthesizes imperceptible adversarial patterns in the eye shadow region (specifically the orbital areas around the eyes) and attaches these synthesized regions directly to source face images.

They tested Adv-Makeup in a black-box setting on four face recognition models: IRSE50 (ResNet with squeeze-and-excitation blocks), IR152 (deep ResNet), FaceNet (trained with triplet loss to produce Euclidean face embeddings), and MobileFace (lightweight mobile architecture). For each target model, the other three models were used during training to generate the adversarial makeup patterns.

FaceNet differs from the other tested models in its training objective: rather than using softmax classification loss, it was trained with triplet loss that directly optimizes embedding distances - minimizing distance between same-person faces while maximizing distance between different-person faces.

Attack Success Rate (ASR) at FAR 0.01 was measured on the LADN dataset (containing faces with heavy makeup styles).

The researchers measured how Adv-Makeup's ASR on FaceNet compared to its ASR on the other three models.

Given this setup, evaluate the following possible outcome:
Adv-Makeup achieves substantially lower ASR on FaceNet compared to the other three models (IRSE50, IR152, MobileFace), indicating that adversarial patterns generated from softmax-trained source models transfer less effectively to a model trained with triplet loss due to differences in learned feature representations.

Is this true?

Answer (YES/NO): YES